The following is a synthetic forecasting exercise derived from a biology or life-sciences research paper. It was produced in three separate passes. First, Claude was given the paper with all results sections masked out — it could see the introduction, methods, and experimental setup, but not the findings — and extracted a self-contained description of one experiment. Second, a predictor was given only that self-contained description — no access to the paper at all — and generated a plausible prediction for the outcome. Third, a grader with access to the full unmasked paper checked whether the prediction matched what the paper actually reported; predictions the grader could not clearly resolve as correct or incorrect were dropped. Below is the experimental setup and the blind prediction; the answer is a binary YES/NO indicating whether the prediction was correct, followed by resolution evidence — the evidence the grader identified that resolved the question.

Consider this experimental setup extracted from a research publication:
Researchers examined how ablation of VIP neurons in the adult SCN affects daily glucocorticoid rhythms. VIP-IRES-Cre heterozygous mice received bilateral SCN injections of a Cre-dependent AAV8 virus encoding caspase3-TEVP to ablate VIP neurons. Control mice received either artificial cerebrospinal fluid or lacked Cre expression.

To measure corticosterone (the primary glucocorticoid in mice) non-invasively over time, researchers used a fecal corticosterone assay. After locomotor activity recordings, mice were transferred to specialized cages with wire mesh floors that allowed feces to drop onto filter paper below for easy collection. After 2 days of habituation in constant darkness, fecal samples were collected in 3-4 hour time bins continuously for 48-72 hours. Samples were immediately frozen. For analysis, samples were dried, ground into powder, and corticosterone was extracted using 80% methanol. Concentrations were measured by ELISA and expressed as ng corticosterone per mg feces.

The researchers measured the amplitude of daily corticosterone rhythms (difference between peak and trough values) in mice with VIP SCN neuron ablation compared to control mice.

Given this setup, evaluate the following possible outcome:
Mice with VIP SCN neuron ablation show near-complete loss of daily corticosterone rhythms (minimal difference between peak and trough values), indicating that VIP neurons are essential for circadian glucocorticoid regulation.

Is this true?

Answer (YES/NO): NO